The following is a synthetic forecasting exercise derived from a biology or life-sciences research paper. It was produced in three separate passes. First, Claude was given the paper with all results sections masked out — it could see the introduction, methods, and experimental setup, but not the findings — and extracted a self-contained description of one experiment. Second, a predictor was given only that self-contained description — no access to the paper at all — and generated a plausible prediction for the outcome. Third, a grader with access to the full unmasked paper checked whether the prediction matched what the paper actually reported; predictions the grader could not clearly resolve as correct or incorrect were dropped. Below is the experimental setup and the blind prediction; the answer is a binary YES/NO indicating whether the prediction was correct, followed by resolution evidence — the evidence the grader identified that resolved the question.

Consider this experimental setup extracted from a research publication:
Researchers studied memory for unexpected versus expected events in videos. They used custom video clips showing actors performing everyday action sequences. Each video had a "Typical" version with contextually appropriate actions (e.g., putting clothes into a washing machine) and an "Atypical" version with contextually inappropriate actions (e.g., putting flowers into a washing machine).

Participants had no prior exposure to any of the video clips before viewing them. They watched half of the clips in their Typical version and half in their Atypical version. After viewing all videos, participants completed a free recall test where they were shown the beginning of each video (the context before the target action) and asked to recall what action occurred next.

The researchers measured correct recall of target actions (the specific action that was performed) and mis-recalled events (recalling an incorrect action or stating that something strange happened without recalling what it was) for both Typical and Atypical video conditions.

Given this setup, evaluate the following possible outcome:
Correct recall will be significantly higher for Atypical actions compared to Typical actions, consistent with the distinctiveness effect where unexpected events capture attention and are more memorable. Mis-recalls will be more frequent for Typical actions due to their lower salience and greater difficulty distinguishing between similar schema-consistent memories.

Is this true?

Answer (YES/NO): NO